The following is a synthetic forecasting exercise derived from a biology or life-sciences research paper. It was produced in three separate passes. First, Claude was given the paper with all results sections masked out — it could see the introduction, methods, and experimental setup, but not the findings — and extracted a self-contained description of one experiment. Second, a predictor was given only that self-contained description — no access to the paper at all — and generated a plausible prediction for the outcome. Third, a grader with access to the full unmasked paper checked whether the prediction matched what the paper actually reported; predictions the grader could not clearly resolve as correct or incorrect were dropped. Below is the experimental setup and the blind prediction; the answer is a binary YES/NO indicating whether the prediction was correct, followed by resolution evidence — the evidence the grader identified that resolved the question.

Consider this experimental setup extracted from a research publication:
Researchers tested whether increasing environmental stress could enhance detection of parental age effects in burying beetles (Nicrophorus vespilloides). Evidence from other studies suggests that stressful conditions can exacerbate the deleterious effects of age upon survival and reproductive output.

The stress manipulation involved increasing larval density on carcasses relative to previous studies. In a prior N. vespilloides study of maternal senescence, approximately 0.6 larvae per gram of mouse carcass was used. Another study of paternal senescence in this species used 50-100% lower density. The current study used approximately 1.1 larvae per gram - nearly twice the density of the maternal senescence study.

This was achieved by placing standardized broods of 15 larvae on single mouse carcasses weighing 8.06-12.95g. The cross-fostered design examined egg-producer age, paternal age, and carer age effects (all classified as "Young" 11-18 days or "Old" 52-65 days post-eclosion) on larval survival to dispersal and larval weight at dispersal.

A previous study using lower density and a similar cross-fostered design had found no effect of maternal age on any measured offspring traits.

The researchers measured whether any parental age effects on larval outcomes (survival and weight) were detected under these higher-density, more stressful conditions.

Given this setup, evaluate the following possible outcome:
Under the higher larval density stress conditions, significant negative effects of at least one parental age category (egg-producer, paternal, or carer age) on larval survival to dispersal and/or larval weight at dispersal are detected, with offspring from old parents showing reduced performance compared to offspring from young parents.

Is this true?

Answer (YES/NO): NO